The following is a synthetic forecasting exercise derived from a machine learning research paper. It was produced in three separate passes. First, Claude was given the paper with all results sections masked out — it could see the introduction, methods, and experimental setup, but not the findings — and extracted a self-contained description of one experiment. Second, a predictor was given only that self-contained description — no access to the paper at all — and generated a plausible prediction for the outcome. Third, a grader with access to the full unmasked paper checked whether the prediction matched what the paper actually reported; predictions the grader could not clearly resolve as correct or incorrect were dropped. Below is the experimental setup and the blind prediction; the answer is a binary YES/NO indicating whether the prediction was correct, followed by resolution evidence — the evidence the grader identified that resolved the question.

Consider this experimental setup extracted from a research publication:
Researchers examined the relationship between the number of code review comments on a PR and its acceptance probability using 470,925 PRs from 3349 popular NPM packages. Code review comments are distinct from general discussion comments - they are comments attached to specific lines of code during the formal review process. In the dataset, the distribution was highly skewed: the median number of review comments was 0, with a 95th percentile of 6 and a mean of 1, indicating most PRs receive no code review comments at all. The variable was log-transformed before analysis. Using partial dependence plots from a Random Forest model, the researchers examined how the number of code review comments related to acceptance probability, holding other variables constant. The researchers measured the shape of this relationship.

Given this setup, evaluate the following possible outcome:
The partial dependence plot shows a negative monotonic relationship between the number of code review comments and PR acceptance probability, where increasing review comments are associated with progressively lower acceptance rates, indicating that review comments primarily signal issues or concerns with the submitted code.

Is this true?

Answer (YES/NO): NO